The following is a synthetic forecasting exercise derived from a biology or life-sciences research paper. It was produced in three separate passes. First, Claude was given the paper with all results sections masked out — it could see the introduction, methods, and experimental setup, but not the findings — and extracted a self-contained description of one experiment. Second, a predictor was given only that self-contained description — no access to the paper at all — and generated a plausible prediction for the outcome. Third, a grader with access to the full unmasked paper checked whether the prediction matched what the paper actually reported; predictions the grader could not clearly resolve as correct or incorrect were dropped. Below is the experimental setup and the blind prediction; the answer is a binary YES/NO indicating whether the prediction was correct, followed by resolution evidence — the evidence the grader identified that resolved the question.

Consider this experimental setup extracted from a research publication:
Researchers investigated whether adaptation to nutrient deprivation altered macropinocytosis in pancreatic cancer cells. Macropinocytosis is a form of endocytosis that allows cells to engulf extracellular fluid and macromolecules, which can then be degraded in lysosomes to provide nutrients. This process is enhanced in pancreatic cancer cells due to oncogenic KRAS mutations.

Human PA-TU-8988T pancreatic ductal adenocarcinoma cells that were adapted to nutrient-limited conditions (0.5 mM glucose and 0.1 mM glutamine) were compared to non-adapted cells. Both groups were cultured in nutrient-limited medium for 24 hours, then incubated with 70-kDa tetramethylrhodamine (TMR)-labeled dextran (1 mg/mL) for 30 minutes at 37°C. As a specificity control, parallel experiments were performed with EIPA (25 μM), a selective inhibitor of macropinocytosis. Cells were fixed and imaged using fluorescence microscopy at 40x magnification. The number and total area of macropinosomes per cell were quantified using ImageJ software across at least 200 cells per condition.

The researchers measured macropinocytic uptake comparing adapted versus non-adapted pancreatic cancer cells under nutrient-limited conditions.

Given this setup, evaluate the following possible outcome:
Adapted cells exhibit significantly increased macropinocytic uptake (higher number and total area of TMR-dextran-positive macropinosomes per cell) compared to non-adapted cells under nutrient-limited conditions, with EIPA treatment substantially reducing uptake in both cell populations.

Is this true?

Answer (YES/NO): NO